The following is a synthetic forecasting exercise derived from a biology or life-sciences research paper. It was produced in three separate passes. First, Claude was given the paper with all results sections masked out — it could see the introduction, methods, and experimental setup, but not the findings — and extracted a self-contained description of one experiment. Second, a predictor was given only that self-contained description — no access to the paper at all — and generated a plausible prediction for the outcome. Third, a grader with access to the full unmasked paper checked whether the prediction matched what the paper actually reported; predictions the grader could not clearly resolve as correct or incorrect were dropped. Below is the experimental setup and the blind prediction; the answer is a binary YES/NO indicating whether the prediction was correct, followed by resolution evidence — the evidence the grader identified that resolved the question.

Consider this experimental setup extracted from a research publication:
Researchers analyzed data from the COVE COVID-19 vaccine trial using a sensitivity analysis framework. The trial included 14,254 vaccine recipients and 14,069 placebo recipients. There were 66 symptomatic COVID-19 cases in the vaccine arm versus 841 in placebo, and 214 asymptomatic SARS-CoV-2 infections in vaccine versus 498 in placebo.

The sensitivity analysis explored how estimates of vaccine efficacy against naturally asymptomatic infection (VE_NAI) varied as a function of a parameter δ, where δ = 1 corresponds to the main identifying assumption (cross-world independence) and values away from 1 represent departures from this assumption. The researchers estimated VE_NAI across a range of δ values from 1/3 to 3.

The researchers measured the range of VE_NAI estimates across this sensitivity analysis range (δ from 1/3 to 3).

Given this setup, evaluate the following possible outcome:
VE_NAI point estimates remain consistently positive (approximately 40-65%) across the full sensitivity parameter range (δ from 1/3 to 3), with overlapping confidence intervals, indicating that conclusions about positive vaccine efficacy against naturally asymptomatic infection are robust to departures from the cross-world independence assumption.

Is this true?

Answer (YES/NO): NO